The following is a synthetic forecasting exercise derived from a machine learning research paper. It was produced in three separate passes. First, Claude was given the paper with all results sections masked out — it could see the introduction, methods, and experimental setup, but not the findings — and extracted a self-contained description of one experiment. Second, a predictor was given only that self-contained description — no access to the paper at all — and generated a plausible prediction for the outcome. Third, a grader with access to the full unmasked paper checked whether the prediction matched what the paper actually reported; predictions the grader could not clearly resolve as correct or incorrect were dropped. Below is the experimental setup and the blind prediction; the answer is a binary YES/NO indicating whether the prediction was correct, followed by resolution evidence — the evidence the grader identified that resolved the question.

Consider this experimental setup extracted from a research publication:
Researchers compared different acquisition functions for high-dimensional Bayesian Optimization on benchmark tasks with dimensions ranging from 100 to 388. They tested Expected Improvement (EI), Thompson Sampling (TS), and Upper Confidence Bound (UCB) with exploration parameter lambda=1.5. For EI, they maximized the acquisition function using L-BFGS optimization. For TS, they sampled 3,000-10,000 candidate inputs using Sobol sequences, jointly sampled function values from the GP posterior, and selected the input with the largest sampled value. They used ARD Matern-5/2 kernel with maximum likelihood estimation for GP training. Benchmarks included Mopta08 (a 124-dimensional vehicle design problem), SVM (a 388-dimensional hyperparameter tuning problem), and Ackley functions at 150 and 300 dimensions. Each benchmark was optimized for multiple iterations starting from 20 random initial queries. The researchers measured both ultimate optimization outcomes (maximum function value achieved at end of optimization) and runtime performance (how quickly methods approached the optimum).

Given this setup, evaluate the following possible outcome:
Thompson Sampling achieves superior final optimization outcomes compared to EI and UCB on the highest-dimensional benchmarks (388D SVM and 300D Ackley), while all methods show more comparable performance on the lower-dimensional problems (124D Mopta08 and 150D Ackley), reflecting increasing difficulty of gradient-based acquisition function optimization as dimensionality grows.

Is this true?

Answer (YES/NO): NO